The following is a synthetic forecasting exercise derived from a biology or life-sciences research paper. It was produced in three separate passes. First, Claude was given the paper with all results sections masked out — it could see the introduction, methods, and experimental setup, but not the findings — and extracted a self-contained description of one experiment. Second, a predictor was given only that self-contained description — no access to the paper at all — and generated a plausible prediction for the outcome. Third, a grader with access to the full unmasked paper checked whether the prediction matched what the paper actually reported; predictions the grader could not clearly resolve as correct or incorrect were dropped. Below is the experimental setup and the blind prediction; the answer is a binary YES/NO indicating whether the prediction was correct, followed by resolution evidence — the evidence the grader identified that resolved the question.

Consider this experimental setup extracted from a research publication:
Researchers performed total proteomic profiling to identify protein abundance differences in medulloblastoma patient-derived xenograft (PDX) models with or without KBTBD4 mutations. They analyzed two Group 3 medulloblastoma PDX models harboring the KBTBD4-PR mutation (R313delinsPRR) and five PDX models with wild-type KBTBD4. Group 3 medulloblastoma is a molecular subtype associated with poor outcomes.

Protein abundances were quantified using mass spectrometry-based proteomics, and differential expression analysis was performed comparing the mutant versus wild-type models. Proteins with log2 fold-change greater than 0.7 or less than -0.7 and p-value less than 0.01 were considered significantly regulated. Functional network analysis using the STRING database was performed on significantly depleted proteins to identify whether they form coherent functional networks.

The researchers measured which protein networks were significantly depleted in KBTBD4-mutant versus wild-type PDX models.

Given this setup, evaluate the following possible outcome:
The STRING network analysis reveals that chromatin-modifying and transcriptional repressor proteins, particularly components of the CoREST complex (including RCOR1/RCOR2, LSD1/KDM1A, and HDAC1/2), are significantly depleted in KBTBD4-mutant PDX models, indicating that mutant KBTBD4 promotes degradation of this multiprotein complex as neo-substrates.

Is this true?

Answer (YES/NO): NO